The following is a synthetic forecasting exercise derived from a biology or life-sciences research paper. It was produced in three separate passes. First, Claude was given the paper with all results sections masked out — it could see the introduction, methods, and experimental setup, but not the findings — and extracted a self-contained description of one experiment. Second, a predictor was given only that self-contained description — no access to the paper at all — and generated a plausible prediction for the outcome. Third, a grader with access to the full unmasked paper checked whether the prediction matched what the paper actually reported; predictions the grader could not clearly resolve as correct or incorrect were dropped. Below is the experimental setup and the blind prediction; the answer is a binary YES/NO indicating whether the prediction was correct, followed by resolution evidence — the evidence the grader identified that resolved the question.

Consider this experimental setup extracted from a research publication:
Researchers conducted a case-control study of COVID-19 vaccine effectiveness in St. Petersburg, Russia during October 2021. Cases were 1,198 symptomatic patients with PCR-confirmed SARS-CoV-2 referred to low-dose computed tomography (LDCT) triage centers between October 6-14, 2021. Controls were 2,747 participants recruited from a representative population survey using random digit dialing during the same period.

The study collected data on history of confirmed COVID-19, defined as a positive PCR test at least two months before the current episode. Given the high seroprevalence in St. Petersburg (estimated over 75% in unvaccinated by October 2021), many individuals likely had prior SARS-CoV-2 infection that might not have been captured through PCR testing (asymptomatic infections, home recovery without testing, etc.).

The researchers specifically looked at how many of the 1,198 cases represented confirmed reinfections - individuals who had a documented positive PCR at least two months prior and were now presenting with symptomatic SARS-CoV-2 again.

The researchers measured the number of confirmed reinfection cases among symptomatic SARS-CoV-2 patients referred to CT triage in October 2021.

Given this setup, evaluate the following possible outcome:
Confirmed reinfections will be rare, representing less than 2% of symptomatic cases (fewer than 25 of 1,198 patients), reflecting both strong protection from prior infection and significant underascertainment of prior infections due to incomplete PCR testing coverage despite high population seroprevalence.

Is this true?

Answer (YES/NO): YES